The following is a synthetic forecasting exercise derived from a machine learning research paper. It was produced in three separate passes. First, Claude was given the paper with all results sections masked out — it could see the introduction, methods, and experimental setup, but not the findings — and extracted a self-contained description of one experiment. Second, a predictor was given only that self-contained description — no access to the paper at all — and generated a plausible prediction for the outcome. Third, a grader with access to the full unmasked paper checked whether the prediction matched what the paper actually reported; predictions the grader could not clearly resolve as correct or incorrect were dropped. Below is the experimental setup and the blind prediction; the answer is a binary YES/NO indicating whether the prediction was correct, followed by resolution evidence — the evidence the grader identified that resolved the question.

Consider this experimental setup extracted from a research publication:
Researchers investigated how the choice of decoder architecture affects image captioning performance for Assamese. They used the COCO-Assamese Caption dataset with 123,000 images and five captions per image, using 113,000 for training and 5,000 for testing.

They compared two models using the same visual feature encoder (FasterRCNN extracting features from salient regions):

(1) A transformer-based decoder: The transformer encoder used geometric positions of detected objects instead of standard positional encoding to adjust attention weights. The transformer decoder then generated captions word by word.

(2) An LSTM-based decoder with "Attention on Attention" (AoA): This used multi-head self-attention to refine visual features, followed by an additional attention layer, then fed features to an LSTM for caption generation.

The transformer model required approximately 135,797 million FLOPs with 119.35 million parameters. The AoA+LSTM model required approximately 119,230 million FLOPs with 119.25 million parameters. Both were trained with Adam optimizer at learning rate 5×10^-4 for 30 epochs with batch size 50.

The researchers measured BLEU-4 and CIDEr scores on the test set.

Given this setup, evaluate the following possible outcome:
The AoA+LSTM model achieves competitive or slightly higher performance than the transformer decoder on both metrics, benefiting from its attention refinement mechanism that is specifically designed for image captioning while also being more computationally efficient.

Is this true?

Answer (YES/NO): YES